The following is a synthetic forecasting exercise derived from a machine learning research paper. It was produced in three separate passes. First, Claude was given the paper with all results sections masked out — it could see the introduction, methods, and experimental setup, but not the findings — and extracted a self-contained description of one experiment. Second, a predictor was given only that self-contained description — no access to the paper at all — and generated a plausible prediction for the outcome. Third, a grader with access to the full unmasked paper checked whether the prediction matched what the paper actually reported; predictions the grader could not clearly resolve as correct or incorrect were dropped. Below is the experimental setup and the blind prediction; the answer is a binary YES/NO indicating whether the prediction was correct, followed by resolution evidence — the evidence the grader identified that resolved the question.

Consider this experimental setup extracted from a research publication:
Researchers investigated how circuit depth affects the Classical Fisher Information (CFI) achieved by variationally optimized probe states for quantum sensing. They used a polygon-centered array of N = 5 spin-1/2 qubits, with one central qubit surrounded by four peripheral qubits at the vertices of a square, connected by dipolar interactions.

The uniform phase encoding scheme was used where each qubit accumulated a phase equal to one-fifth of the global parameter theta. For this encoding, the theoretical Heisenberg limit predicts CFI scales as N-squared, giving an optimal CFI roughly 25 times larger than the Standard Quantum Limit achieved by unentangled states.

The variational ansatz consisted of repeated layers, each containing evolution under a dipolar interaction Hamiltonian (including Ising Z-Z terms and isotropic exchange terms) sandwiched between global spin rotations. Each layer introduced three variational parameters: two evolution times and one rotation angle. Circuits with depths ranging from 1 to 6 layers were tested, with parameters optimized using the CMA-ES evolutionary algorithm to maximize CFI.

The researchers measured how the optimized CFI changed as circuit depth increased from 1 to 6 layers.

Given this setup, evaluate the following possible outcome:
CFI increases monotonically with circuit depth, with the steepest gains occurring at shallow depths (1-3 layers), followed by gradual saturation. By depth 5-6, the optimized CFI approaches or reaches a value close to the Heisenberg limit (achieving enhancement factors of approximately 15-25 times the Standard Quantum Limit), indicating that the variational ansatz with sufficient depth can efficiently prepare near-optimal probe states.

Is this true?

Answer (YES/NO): YES